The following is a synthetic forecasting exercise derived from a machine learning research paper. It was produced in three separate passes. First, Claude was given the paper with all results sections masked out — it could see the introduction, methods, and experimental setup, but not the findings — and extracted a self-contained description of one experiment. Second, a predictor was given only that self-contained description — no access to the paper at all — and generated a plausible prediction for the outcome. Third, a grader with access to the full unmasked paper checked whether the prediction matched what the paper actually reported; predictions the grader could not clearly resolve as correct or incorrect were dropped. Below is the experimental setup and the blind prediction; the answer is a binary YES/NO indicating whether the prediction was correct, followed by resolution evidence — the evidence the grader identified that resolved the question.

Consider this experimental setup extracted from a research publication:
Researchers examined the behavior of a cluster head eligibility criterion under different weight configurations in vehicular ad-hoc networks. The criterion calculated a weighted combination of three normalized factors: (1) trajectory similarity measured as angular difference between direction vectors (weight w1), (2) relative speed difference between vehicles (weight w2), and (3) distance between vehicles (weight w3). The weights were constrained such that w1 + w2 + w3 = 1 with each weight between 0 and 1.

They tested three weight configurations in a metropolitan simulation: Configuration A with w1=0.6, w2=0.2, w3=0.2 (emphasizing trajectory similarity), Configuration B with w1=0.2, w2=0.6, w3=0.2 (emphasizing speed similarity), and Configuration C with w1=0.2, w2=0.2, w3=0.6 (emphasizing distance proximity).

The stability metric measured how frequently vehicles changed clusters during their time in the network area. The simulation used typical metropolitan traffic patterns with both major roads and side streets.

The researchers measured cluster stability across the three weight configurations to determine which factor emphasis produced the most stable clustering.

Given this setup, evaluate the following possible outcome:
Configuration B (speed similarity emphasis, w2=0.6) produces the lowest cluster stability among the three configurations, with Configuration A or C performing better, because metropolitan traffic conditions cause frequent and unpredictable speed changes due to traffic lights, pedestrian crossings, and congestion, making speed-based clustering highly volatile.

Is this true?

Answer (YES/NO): NO